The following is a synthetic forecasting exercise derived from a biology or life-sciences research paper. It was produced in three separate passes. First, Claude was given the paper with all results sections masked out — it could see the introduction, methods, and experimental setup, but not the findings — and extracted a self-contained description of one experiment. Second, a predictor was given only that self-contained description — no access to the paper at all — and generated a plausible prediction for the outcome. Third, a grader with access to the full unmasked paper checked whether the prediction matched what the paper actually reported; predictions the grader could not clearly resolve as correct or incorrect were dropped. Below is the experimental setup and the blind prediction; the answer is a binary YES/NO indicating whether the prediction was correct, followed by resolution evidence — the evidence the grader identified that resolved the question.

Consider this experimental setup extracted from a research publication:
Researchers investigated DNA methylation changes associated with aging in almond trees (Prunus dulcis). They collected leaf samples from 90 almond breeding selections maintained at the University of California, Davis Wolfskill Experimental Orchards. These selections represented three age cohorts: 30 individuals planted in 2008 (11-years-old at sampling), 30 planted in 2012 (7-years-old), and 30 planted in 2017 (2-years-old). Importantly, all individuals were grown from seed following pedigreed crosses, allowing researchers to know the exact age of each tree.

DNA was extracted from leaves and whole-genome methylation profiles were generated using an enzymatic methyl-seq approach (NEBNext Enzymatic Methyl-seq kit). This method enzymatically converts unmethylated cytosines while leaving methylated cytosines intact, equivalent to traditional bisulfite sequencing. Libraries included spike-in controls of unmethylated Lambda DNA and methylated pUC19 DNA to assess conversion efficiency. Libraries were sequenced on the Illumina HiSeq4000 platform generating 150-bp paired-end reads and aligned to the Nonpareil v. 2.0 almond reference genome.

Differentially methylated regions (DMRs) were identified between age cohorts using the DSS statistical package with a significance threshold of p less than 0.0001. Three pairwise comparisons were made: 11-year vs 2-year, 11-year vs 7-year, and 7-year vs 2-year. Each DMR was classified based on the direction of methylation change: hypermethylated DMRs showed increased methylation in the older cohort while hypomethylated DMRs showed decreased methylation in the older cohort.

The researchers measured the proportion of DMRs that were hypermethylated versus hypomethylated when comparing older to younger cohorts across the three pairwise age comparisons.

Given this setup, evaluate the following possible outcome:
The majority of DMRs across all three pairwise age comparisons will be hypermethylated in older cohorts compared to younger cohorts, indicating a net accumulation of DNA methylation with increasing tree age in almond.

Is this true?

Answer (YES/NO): NO